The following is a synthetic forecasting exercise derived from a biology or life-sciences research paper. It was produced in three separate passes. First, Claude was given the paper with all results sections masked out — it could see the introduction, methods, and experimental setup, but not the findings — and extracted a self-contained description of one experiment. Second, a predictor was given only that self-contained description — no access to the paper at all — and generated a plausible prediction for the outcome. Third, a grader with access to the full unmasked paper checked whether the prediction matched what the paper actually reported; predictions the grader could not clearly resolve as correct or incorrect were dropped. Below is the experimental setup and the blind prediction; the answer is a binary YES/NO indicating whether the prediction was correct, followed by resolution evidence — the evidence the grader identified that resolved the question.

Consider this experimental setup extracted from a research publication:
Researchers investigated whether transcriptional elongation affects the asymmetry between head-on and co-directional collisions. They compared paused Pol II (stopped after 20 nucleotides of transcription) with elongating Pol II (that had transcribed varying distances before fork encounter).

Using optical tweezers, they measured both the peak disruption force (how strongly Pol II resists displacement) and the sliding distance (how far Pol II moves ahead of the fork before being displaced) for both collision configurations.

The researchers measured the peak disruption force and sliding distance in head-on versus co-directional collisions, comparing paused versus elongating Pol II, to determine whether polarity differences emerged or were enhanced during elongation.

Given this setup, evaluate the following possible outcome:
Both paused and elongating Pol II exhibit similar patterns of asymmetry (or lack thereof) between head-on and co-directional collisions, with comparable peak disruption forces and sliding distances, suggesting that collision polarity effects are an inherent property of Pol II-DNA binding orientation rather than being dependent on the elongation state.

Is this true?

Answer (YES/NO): NO